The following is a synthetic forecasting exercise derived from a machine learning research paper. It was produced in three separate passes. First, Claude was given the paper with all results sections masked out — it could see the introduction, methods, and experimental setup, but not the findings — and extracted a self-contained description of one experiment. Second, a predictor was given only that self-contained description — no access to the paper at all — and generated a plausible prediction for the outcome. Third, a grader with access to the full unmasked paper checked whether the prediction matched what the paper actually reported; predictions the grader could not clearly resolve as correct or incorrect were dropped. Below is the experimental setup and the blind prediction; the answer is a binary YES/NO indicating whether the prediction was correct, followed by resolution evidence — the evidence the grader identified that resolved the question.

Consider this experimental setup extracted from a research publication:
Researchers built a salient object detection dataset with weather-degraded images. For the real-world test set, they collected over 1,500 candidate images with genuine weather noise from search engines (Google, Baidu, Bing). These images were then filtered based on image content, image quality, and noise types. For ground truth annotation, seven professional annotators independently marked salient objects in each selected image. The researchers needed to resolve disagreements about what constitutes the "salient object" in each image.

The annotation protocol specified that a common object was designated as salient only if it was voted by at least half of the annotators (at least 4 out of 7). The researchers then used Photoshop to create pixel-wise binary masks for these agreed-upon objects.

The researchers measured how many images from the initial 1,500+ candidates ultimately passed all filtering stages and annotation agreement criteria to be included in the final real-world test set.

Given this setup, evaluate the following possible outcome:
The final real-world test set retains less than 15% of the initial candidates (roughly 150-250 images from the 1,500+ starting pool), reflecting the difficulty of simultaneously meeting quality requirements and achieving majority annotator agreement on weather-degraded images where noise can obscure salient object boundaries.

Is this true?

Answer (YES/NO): NO